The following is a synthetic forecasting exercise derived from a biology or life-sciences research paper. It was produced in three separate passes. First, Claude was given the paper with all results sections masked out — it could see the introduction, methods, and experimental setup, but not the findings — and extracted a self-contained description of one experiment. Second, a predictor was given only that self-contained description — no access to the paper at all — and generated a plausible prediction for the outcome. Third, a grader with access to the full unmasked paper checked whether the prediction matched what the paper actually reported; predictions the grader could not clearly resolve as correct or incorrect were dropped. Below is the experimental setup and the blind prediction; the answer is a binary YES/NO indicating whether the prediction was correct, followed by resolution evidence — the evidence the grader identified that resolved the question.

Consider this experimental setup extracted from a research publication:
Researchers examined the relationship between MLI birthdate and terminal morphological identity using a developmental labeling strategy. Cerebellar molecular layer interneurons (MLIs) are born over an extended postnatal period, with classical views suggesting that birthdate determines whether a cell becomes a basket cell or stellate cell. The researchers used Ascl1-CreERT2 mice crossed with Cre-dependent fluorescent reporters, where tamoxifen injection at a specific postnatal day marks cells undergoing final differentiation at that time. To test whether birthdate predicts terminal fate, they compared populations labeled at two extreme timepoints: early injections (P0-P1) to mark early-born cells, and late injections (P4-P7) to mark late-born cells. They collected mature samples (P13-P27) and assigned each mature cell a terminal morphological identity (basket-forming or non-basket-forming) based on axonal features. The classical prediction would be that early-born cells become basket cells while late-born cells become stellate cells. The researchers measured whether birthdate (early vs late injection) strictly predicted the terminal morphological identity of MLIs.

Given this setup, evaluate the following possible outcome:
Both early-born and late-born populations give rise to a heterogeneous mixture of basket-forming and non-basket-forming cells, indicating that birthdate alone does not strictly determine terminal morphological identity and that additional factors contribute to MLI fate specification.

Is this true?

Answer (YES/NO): NO